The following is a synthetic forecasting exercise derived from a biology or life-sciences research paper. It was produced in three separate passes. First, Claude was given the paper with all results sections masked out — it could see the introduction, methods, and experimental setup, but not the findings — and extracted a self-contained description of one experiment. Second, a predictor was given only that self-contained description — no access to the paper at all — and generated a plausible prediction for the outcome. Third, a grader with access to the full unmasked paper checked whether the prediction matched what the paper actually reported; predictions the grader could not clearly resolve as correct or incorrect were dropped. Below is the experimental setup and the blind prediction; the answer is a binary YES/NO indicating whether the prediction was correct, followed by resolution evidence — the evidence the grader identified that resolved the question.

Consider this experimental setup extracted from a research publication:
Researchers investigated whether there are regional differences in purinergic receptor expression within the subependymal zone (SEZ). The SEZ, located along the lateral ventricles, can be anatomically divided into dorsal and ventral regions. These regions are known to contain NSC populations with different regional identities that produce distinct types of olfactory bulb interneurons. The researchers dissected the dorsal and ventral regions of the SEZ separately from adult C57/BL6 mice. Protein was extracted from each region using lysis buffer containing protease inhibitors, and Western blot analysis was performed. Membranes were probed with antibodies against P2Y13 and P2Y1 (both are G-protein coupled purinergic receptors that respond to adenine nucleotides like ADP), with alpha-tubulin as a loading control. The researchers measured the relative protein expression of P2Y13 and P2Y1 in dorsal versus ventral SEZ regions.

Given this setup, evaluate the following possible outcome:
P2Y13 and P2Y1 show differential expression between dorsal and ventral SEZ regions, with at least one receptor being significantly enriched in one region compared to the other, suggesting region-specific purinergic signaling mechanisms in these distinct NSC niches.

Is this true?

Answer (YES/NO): NO